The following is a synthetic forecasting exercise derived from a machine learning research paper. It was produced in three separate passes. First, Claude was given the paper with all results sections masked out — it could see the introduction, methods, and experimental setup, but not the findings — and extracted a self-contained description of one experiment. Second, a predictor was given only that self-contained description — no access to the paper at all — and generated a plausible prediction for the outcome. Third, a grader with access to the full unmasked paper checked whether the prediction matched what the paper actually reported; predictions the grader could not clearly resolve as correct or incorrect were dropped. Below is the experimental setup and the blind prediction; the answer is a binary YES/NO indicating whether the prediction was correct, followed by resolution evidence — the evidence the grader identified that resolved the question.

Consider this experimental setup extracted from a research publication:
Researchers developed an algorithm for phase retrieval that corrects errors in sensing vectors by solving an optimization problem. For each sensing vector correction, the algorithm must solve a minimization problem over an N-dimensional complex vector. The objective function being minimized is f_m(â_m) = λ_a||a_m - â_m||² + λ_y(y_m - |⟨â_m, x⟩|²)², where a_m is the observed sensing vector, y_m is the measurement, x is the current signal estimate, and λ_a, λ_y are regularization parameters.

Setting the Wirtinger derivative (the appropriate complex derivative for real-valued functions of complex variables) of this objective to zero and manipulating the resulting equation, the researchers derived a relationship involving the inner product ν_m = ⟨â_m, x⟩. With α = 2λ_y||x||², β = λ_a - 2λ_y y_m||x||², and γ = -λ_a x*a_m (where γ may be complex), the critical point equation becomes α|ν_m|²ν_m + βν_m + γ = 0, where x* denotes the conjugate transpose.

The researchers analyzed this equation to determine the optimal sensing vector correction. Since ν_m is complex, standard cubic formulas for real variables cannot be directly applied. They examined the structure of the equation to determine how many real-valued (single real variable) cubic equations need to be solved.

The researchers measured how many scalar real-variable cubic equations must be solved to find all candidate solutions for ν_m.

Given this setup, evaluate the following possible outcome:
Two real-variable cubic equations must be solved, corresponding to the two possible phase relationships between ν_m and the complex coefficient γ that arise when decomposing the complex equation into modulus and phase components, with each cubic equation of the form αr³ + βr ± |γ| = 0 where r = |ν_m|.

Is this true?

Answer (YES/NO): YES